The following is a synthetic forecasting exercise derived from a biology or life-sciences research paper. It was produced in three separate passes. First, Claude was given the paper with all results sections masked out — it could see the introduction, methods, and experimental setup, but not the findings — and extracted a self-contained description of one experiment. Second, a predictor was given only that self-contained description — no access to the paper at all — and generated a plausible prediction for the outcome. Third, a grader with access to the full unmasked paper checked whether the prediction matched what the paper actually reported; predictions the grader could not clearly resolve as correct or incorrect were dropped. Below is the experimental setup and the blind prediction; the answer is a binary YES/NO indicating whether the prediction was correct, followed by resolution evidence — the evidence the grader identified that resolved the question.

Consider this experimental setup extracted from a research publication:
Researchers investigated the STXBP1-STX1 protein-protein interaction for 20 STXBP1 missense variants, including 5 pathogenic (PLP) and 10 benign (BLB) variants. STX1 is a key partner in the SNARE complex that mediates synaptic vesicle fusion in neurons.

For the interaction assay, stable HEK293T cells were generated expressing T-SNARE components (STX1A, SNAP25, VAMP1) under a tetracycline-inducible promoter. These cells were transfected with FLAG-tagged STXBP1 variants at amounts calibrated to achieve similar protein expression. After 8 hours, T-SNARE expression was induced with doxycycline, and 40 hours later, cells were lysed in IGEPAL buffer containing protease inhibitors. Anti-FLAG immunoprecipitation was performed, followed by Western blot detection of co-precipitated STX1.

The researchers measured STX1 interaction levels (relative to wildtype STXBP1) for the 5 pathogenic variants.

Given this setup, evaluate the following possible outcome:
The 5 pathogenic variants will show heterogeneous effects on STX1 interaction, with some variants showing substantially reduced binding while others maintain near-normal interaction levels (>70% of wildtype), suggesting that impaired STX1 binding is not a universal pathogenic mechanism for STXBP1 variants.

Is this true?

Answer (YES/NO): NO